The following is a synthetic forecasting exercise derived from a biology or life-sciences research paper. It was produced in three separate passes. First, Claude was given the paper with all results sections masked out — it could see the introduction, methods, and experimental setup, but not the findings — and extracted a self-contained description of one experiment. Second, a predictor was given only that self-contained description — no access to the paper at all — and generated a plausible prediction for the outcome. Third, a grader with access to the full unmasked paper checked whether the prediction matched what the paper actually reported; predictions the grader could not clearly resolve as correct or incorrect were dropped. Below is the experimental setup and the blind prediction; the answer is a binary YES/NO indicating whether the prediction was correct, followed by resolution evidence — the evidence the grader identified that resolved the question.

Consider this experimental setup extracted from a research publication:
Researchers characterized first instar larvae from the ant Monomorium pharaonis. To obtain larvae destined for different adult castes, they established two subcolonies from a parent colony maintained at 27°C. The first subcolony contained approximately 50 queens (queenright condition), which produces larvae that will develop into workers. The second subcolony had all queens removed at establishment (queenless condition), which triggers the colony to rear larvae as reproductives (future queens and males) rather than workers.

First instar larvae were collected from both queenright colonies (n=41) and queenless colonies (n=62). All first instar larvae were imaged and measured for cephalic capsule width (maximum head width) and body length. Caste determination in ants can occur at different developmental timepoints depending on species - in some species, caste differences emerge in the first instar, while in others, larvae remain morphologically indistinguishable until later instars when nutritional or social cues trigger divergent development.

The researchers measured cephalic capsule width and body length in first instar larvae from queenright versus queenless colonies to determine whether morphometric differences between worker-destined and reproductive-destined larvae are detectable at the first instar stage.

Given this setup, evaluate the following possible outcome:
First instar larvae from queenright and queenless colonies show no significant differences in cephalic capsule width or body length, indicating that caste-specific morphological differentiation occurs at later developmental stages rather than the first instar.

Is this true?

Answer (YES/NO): YES